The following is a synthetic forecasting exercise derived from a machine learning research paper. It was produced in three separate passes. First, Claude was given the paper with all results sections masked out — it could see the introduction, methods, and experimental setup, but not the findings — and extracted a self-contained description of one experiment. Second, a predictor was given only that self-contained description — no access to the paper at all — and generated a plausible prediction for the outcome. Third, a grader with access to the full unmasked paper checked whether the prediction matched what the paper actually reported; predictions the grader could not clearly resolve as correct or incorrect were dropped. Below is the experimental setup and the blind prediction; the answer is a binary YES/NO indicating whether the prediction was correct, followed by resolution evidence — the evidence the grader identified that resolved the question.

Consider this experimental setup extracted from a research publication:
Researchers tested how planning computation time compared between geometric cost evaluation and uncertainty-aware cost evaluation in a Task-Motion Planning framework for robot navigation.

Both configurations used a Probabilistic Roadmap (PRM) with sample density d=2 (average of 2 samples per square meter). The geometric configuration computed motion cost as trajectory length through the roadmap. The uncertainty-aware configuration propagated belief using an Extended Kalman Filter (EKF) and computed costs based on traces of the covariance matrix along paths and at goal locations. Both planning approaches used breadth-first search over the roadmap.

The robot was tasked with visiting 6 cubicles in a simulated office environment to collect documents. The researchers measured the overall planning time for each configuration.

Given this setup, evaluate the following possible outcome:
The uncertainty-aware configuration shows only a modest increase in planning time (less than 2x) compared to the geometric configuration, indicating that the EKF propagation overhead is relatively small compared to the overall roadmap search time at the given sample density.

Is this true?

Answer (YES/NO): NO